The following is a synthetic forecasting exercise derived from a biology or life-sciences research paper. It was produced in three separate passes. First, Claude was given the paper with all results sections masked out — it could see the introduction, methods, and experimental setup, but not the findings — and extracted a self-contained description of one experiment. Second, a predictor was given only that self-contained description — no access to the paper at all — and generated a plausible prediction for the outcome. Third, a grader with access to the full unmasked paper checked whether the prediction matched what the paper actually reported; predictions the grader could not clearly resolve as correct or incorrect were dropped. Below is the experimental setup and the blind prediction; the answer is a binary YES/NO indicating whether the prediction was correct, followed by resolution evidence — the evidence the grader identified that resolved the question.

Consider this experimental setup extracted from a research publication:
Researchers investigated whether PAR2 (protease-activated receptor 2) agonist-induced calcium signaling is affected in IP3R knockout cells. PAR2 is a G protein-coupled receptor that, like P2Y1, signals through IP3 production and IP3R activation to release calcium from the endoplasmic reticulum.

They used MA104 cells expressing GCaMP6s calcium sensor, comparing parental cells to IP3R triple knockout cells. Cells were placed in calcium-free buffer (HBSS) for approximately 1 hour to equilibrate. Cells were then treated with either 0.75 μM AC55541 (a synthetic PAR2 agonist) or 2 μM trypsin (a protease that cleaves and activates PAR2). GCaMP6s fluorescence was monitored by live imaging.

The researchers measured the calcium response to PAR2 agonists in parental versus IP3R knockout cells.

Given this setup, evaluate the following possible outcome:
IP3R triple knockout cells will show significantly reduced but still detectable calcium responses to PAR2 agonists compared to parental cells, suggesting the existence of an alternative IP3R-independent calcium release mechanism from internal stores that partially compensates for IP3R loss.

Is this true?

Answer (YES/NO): NO